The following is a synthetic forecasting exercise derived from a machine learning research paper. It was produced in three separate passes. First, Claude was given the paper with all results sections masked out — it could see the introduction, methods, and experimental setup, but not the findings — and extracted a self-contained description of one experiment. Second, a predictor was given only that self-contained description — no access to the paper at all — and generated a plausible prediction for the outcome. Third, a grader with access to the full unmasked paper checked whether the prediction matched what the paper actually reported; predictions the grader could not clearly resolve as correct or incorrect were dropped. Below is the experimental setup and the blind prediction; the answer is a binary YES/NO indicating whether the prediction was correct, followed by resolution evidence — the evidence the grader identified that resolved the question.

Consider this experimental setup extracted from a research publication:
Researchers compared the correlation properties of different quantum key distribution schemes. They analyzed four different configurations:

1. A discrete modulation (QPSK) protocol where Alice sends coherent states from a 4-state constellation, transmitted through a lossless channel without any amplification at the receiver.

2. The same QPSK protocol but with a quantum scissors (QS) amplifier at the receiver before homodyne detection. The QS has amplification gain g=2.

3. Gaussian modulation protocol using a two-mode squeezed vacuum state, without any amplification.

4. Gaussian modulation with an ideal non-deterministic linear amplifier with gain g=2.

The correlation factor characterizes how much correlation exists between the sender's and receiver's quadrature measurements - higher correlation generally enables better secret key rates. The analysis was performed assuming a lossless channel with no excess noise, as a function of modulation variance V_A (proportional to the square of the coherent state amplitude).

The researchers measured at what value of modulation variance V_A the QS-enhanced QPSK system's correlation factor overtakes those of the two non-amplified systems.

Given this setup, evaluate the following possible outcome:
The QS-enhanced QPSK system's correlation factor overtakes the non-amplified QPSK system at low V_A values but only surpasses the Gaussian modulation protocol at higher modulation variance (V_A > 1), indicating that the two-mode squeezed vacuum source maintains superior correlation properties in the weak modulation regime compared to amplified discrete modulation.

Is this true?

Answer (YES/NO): NO